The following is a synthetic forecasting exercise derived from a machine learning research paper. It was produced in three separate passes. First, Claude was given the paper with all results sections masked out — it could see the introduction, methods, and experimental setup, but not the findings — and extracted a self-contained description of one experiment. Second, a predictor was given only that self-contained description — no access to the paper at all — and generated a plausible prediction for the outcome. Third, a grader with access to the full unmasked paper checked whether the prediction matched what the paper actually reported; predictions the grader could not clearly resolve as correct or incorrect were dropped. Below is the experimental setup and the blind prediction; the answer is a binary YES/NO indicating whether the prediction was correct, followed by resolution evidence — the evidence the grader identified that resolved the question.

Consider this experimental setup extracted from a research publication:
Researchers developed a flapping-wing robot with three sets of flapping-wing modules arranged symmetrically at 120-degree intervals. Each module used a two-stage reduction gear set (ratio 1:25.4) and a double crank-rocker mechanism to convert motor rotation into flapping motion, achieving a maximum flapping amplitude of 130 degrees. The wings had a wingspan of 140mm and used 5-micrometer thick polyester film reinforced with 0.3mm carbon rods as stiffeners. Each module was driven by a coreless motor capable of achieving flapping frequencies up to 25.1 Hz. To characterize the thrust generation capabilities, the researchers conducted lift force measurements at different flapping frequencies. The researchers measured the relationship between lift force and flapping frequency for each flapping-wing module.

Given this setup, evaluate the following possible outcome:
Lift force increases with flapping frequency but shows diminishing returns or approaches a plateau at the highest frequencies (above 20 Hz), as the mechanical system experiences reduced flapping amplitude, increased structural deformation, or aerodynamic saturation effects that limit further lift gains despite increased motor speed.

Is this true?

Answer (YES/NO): NO